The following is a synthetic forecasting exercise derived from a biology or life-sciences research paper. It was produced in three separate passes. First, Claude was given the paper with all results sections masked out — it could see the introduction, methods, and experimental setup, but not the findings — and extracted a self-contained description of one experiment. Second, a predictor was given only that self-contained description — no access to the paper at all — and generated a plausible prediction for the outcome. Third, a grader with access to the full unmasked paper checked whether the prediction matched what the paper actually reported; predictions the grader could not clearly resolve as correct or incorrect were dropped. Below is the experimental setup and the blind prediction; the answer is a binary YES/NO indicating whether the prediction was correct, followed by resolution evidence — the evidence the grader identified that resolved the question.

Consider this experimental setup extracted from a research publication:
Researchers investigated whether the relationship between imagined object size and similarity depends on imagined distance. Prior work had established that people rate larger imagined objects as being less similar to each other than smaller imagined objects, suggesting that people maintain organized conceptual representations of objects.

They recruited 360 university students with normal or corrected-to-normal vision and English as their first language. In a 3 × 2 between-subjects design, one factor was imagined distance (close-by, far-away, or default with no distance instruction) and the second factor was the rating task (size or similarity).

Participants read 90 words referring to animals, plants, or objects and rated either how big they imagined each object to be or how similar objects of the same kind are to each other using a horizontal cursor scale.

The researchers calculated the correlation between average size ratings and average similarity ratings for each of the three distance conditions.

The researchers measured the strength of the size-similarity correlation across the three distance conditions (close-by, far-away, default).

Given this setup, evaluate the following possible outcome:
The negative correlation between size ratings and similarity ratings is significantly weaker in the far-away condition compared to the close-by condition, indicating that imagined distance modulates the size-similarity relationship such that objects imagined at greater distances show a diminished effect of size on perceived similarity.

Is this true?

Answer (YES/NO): YES